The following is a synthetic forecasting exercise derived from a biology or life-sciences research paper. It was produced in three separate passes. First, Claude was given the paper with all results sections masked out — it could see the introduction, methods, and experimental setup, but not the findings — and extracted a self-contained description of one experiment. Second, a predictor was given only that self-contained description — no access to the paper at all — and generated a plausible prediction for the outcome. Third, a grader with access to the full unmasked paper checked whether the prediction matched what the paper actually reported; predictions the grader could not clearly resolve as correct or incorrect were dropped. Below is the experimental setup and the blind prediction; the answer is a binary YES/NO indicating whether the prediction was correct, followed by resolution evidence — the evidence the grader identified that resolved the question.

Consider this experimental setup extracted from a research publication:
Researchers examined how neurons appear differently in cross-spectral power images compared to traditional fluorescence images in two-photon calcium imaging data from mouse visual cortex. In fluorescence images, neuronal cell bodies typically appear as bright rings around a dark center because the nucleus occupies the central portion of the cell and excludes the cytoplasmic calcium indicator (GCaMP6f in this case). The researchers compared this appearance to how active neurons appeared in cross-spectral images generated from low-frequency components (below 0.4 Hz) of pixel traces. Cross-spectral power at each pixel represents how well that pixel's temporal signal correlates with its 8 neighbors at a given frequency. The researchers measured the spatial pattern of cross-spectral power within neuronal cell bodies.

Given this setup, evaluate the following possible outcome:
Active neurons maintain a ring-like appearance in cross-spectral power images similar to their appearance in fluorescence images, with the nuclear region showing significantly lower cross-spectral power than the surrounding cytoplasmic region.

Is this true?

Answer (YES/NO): NO